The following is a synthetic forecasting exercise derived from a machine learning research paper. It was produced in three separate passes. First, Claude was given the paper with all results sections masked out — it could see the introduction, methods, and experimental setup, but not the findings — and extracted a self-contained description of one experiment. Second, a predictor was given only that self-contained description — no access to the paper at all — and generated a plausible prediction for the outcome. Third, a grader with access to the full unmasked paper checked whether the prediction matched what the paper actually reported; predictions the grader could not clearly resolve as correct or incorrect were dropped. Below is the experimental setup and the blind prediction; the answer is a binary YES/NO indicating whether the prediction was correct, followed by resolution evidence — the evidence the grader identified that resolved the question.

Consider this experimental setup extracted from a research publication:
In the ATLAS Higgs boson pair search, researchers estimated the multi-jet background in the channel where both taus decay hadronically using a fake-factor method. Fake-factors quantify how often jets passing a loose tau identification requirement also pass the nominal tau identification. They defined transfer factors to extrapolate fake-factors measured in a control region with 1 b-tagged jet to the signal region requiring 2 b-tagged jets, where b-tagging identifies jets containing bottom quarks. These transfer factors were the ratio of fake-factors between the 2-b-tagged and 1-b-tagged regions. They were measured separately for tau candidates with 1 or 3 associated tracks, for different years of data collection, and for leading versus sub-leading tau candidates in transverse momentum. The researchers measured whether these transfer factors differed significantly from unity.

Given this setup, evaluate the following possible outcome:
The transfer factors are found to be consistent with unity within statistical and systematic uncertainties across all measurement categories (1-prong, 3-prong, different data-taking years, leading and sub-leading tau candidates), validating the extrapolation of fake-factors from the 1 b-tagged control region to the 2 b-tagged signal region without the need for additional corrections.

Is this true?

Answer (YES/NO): YES